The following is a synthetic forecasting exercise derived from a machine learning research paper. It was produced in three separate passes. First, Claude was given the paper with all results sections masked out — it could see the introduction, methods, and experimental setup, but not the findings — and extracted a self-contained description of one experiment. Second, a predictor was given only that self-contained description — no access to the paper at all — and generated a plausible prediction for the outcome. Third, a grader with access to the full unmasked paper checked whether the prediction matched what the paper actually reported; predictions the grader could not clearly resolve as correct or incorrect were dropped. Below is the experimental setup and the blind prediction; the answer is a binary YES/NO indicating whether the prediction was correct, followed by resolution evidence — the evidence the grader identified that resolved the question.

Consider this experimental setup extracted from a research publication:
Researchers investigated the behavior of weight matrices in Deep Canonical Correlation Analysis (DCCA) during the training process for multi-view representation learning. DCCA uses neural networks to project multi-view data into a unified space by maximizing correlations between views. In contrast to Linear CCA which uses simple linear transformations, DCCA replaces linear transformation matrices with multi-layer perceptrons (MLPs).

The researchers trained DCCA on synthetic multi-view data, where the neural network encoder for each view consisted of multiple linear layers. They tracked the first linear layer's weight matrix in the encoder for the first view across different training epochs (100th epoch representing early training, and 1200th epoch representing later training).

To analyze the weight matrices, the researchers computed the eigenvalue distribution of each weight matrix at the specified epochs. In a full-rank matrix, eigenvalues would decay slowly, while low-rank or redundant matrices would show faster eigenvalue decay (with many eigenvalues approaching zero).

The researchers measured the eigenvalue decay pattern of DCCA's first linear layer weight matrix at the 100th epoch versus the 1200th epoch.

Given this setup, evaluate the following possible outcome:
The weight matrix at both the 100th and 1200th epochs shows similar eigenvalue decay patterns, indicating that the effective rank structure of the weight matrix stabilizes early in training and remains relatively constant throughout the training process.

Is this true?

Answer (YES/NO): NO